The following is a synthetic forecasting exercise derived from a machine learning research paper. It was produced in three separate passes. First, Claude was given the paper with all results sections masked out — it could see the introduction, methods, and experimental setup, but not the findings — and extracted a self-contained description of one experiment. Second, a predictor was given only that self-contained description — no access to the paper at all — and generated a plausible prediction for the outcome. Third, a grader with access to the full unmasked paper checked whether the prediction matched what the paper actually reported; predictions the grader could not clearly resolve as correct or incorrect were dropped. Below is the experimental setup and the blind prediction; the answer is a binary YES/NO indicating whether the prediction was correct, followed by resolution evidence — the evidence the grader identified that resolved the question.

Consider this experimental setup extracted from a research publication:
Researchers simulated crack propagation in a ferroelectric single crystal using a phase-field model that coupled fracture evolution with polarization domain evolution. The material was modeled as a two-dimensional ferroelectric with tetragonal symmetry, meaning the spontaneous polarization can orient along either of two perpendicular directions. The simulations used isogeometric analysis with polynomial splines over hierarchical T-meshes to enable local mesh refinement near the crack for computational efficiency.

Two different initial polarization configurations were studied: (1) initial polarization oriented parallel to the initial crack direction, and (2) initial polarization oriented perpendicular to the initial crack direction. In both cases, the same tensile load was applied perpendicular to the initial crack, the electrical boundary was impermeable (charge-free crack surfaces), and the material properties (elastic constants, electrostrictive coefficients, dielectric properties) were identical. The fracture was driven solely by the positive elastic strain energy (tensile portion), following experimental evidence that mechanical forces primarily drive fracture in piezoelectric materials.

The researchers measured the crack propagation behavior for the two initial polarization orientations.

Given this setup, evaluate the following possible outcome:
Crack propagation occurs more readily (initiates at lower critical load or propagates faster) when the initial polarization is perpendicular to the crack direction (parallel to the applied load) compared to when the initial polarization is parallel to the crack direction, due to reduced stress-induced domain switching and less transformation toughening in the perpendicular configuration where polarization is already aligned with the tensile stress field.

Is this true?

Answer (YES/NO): NO